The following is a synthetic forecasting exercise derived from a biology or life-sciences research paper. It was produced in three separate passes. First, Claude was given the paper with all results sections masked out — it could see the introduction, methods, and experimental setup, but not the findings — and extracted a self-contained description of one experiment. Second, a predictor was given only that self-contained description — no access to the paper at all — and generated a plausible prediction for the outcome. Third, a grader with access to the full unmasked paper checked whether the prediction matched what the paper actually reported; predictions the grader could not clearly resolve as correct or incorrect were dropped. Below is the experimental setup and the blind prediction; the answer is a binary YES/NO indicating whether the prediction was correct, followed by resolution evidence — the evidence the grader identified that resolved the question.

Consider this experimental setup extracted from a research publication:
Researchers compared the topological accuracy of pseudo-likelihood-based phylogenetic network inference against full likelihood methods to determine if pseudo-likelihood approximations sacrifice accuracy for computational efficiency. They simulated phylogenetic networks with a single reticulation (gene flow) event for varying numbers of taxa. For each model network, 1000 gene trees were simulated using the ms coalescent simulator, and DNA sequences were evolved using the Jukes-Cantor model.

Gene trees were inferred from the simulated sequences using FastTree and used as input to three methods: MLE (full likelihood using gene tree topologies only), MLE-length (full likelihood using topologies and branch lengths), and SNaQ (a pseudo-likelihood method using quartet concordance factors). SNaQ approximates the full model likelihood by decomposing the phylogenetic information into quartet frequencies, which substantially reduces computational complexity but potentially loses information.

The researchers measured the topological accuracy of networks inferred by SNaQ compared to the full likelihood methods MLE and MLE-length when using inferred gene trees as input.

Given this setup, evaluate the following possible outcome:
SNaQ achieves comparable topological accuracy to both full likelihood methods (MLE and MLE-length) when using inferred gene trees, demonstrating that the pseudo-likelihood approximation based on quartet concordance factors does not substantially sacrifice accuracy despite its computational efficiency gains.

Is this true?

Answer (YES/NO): NO